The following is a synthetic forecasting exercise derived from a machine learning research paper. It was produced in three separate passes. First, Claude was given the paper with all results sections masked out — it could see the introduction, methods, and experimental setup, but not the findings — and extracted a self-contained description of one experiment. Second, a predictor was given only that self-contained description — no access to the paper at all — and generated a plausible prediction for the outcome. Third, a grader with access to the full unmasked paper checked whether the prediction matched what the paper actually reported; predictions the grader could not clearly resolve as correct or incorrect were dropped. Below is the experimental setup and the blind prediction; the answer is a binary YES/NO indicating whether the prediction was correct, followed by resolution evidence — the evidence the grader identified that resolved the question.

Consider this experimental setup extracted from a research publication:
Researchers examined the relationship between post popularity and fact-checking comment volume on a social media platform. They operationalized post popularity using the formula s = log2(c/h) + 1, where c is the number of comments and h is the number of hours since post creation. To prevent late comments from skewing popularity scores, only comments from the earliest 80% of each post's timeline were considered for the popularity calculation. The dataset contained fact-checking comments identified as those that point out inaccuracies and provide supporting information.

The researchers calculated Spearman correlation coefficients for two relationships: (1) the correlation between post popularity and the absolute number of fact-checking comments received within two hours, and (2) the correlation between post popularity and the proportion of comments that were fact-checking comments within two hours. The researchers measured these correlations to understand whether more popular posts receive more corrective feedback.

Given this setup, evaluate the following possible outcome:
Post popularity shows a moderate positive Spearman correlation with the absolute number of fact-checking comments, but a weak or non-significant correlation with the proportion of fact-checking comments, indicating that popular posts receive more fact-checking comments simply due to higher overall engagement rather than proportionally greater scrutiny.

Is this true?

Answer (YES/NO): NO